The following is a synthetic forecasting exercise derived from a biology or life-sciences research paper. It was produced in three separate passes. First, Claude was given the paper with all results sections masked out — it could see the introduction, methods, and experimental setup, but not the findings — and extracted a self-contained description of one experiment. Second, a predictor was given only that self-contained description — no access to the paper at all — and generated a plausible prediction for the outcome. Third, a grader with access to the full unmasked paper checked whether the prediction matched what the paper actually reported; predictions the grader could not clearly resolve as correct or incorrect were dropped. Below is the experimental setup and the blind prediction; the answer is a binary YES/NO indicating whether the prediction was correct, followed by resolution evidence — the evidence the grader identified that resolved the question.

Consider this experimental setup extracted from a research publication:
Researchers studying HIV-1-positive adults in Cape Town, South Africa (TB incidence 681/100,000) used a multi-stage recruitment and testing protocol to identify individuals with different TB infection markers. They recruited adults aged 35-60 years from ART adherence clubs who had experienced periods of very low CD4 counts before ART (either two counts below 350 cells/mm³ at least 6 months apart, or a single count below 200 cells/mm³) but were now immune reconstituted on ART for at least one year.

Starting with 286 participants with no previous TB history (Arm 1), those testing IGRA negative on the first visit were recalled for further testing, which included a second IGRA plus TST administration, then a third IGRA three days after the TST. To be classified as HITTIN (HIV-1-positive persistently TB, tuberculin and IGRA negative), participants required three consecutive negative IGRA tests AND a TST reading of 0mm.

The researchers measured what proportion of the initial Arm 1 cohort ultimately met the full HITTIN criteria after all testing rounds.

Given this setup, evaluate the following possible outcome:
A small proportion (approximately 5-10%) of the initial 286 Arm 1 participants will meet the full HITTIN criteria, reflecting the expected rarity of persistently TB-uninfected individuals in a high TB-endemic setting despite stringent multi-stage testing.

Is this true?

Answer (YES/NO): NO